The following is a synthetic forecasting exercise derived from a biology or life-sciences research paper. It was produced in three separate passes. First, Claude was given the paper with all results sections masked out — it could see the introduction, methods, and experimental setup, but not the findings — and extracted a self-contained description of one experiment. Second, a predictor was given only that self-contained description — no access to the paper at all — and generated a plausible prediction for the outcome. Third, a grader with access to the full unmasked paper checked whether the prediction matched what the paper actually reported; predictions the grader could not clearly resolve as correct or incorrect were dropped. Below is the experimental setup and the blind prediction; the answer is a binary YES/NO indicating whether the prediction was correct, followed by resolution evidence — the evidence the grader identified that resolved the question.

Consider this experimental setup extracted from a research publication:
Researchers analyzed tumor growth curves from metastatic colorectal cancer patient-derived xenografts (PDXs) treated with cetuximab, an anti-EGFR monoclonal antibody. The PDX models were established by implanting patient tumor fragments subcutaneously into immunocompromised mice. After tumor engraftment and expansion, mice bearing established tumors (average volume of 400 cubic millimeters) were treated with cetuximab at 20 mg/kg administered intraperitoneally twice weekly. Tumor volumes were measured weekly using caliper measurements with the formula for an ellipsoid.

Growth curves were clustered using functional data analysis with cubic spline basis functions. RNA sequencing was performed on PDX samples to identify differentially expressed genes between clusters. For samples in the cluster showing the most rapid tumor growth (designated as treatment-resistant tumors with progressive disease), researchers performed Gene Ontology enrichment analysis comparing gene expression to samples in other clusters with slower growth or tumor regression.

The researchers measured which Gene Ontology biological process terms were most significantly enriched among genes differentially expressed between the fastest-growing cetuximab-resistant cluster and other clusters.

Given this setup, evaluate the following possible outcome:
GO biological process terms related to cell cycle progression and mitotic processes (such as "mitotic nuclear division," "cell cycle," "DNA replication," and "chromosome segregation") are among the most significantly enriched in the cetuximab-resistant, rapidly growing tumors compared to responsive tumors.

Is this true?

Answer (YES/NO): NO